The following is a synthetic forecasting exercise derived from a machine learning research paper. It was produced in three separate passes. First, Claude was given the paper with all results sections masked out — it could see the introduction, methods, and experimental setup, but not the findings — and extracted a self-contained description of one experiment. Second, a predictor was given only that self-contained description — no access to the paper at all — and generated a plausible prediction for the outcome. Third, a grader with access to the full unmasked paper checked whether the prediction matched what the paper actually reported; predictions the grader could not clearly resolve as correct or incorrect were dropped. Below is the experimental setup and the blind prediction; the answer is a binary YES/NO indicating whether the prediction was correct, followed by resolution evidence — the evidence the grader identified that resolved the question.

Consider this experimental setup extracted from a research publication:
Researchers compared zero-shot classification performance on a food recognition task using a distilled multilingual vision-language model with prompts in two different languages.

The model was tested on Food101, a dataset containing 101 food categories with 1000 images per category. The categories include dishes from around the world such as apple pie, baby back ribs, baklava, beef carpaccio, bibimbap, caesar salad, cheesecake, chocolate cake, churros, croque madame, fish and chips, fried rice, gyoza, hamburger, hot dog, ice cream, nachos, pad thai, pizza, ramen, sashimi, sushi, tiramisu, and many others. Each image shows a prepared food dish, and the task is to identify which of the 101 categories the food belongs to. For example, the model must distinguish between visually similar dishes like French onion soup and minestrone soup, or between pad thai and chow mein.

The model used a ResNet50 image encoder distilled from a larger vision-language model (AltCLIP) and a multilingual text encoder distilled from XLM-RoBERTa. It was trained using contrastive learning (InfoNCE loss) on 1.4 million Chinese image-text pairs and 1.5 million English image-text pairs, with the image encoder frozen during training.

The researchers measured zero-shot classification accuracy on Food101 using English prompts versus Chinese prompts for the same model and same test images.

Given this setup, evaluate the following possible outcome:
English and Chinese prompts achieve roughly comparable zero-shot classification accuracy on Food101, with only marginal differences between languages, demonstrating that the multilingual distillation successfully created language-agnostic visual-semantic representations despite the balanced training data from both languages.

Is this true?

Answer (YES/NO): NO